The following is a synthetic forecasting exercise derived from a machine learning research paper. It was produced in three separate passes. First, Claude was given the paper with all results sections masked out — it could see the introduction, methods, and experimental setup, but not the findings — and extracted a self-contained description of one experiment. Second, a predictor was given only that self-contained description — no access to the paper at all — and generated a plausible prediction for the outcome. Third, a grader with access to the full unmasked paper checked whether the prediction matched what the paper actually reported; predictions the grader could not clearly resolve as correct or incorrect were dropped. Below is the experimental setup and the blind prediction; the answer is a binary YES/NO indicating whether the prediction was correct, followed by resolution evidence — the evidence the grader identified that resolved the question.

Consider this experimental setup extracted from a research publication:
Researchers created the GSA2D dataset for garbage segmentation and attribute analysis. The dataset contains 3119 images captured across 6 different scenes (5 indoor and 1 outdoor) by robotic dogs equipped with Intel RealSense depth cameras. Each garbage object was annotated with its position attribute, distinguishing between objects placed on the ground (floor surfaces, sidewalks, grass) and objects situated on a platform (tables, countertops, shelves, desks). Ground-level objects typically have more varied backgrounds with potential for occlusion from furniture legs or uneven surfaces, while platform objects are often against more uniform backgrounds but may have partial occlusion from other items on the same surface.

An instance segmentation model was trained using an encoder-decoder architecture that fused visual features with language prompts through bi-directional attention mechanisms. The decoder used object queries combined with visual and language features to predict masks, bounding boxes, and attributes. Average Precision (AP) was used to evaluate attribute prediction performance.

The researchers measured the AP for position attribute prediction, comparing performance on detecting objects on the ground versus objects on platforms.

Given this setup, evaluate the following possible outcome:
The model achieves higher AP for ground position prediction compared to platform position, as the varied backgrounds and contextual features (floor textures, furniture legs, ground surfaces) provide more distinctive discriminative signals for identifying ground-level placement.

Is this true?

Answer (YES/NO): NO